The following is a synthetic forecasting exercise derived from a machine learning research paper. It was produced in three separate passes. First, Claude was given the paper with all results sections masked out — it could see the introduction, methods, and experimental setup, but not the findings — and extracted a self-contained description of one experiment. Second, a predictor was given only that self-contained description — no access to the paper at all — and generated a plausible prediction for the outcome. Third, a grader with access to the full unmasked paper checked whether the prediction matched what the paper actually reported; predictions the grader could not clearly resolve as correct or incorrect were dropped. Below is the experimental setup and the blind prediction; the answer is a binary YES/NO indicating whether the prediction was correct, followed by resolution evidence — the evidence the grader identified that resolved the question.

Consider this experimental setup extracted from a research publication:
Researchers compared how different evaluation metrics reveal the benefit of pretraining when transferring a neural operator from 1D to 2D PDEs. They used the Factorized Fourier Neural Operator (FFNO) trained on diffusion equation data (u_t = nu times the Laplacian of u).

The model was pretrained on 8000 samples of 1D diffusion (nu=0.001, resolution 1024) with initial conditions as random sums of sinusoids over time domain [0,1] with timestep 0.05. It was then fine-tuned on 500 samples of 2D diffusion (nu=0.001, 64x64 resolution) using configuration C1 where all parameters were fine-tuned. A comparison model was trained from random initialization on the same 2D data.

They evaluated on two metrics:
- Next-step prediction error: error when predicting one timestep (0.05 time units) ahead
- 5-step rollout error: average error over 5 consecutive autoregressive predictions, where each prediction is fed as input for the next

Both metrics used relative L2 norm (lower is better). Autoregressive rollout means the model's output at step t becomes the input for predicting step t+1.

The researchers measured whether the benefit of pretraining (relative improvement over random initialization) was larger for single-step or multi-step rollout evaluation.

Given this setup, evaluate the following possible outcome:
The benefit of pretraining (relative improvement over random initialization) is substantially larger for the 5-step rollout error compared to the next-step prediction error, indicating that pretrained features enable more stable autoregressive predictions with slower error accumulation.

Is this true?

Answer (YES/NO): YES